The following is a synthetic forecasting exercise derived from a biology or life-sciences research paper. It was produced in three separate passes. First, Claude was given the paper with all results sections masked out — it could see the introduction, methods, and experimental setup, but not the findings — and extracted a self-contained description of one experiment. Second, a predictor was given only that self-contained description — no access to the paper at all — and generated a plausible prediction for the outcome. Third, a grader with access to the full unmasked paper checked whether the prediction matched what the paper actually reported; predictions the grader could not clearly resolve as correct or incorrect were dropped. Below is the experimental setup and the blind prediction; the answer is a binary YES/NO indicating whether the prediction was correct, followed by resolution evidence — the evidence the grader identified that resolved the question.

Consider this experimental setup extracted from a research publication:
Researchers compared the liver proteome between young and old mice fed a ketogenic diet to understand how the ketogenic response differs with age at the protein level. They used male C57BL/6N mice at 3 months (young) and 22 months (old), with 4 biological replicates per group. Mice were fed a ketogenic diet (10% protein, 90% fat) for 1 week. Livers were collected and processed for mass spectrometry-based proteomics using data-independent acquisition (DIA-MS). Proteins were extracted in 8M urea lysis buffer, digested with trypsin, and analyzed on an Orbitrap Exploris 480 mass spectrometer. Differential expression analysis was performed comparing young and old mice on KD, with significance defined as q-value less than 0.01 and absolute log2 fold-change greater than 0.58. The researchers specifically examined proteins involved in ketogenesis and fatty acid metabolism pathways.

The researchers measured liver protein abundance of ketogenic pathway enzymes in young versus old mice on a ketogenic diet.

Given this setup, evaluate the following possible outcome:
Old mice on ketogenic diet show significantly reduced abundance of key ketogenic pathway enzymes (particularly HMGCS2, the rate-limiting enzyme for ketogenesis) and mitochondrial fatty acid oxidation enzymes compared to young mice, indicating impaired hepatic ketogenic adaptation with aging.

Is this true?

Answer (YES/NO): NO